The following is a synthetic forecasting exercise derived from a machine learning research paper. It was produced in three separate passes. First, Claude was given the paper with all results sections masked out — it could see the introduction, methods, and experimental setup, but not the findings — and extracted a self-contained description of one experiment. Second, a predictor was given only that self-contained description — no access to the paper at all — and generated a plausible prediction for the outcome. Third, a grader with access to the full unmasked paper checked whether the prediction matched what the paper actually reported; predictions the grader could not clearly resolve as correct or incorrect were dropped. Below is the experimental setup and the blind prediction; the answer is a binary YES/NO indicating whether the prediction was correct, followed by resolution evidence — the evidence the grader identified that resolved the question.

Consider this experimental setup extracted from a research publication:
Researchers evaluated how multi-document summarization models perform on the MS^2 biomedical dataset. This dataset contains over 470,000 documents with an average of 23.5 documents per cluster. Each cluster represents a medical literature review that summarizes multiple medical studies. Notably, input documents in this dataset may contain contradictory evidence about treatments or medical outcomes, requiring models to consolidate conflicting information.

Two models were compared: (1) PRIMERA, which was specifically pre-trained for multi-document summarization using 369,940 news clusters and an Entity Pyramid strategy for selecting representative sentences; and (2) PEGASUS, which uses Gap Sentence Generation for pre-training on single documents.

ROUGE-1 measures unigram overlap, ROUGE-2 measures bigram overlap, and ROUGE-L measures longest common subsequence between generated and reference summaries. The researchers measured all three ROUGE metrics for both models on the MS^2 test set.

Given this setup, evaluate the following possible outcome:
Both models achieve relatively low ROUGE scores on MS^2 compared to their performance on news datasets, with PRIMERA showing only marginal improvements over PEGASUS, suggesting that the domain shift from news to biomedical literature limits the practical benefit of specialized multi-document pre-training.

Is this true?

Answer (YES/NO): NO